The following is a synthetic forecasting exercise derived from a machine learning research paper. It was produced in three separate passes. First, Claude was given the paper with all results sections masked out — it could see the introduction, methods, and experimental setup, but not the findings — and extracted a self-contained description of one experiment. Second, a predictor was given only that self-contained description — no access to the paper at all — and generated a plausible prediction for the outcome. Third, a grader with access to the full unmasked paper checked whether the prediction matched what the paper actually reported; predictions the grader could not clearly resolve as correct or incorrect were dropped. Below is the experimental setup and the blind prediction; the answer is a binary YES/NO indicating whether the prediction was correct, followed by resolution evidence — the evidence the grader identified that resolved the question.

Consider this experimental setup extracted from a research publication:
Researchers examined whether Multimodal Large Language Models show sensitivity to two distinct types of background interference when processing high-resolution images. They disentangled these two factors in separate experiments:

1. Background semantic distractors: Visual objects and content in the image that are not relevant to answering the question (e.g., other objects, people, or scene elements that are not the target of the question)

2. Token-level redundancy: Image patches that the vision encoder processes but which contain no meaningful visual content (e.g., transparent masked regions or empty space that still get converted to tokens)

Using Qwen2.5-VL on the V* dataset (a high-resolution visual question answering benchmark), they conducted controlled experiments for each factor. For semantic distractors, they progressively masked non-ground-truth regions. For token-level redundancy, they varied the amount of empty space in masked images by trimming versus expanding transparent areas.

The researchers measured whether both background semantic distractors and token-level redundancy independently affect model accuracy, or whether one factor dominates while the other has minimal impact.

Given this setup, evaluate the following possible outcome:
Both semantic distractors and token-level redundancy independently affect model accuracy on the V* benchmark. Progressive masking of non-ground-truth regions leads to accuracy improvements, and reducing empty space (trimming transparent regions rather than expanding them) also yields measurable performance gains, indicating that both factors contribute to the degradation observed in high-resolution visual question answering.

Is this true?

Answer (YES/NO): YES